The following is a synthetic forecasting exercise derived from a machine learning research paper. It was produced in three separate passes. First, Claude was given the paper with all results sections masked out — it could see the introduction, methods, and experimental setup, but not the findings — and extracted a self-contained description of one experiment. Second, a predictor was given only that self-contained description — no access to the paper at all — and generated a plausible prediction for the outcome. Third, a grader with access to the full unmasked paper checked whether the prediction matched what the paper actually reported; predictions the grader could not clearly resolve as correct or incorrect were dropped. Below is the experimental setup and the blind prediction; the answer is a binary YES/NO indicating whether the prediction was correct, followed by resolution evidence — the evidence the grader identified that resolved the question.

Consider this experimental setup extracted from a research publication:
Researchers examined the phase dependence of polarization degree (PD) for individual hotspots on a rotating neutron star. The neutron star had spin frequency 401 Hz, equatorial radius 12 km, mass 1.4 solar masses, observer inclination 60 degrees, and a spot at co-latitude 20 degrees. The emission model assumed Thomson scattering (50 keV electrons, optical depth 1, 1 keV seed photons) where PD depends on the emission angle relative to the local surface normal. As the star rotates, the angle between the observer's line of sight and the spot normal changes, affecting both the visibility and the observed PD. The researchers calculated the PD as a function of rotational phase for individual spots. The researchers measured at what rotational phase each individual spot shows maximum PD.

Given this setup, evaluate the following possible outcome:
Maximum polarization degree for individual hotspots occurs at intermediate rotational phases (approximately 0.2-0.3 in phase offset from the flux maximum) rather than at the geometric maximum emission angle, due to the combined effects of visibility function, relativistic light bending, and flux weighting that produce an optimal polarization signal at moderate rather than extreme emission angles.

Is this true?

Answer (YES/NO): NO